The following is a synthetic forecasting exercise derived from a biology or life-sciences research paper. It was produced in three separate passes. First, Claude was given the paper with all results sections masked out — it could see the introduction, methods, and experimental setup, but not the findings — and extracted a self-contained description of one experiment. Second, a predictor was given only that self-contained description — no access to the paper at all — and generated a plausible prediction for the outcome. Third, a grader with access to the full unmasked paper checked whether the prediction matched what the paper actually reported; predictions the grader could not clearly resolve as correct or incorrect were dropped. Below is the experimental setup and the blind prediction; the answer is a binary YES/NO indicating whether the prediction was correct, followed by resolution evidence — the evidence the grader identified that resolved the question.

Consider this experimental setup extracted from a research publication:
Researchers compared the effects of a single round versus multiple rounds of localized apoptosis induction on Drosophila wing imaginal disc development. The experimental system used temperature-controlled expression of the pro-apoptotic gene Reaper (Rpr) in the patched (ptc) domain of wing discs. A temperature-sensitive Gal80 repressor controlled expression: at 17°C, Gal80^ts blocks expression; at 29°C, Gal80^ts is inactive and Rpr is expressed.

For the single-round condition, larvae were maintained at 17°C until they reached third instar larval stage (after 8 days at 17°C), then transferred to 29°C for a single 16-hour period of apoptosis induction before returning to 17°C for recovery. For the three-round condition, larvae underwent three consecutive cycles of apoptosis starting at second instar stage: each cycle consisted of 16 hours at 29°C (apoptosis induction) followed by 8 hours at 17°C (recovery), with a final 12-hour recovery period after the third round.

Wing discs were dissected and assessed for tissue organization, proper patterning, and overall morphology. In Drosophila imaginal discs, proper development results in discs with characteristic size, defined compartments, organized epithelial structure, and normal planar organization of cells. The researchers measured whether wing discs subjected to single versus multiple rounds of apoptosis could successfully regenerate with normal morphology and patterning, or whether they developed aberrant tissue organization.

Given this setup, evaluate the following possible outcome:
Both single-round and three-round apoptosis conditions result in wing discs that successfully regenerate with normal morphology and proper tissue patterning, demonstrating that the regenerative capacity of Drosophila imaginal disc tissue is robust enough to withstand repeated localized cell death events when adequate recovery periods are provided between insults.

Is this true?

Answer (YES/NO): NO